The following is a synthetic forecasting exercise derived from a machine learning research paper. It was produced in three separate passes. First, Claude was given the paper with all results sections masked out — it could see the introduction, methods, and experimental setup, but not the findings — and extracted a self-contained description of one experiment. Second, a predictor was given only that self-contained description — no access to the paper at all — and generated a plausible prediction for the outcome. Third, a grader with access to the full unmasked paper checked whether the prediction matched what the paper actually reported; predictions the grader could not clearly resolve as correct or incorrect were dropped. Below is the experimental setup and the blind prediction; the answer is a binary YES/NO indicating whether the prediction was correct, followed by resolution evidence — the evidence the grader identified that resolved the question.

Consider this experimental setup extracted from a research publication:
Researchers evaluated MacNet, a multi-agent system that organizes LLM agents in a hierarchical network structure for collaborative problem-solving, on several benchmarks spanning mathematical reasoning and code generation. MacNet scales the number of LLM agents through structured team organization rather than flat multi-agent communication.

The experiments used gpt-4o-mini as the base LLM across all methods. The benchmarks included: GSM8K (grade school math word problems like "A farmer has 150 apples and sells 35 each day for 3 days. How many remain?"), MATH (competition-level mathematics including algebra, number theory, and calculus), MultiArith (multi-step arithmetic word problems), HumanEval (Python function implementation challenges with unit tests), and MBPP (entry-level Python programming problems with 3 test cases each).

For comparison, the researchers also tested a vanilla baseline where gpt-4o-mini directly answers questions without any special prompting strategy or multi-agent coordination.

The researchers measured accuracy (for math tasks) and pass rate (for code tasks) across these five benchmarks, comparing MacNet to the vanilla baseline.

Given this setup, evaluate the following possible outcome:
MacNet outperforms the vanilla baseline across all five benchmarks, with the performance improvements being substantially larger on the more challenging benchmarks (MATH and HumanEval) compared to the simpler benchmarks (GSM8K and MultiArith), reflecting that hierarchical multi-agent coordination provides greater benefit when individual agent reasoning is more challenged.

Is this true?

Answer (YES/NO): NO